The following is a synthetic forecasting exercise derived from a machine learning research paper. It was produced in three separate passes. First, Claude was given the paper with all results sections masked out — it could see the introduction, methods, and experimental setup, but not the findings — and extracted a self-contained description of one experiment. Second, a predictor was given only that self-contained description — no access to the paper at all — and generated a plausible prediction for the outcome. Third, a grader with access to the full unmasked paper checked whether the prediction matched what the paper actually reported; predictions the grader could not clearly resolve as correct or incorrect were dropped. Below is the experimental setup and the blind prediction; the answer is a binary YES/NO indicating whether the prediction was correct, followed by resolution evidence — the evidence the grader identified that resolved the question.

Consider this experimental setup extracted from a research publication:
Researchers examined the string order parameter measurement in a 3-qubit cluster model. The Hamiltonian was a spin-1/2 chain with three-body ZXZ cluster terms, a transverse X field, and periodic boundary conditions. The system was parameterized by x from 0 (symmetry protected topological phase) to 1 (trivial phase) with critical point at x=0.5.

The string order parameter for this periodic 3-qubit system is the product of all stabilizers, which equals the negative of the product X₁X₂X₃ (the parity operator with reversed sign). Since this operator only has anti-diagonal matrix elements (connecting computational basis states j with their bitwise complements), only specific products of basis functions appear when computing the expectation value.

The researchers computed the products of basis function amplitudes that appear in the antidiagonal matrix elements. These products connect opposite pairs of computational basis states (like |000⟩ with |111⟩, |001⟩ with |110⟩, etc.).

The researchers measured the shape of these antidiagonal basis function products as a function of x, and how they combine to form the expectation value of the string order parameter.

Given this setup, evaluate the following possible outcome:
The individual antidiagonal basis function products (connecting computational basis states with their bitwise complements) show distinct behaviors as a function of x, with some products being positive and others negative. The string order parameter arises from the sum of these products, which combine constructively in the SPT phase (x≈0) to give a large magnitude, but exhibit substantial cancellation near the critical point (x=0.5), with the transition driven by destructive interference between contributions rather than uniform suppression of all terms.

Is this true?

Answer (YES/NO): NO